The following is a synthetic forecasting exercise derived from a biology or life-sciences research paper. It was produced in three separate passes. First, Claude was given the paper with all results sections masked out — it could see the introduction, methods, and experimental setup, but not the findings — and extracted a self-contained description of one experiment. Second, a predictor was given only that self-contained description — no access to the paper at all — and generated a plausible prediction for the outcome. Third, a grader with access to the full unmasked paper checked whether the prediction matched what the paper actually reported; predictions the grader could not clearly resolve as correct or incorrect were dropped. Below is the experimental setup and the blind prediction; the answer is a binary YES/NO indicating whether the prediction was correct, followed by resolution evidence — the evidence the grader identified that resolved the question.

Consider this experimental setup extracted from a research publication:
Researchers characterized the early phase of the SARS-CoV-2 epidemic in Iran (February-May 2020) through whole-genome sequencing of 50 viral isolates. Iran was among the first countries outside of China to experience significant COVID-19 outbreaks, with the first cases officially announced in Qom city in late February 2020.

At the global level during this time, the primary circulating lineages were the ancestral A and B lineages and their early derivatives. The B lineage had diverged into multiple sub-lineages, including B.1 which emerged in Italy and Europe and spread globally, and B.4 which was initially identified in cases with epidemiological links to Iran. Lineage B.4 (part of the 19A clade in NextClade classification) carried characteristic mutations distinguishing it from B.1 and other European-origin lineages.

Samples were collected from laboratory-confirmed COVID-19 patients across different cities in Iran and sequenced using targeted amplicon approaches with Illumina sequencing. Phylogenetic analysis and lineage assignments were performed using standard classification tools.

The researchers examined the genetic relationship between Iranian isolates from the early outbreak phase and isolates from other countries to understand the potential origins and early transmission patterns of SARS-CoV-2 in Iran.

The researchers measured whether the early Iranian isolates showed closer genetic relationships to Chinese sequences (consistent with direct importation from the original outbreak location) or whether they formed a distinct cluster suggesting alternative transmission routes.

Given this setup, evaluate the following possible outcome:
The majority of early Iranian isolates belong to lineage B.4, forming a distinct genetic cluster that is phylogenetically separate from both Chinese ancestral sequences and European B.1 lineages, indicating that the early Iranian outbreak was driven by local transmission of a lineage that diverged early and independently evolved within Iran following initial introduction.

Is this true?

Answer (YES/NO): NO